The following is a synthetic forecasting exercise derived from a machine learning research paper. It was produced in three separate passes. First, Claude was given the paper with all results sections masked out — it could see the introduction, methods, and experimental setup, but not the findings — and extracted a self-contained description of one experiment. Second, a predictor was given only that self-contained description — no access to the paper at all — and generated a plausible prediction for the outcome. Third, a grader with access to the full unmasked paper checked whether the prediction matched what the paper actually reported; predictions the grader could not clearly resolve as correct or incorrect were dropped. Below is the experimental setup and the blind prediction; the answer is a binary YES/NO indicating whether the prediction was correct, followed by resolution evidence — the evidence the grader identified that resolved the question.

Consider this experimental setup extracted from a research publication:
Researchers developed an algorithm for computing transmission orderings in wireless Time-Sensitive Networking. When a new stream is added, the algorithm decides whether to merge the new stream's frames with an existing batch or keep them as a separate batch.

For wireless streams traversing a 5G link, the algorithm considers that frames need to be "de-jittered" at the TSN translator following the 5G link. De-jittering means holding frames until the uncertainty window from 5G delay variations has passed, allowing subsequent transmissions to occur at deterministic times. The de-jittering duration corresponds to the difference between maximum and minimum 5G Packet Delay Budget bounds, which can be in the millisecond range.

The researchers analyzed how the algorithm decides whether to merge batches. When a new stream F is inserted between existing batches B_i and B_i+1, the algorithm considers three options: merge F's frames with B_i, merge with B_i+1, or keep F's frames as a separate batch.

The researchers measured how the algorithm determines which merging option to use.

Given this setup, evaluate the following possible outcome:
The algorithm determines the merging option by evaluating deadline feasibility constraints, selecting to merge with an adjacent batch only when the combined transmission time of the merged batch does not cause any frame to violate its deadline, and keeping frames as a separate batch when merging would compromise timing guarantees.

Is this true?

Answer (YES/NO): NO